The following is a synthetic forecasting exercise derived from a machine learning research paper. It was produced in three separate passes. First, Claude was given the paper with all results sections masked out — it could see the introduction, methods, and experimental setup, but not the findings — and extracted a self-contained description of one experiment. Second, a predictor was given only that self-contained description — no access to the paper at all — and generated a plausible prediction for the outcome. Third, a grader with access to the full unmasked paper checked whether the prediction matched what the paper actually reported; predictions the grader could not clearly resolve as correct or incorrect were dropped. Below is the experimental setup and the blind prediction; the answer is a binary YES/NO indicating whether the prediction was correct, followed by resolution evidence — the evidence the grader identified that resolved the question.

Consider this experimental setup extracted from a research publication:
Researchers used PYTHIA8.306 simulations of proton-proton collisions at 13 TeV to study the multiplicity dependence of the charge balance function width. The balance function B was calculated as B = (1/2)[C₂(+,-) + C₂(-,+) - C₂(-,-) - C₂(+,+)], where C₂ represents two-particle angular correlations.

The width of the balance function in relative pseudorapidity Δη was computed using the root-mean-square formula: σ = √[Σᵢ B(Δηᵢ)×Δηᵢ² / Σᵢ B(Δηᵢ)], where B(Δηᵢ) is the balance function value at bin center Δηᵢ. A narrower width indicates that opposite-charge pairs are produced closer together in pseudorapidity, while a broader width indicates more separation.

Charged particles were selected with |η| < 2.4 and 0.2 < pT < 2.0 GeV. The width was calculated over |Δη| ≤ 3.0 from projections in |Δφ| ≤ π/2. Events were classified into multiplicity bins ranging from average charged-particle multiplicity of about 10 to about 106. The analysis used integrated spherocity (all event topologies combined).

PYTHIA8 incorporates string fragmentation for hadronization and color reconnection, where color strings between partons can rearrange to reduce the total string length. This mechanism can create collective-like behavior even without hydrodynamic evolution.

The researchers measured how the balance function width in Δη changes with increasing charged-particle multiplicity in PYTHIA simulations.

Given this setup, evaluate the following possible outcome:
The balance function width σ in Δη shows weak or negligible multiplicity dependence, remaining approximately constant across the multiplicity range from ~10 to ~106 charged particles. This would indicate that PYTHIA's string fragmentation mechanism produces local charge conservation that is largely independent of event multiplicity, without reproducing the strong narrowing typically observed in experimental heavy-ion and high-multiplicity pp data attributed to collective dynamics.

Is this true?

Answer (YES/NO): NO